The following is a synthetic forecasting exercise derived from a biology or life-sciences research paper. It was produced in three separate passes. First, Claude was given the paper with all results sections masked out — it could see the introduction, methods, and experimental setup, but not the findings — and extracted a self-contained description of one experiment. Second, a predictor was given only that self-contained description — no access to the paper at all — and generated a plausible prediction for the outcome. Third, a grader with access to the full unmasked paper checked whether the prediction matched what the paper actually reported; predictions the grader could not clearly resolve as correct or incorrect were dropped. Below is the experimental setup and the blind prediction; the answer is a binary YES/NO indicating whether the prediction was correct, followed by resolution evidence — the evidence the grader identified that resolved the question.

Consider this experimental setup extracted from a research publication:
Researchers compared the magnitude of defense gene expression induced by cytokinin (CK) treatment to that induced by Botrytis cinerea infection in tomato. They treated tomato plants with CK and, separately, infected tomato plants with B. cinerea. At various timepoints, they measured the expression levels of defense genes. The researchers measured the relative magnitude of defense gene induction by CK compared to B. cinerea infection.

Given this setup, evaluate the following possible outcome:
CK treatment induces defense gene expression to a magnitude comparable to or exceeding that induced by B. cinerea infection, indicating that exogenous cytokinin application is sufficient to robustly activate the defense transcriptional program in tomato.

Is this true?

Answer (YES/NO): NO